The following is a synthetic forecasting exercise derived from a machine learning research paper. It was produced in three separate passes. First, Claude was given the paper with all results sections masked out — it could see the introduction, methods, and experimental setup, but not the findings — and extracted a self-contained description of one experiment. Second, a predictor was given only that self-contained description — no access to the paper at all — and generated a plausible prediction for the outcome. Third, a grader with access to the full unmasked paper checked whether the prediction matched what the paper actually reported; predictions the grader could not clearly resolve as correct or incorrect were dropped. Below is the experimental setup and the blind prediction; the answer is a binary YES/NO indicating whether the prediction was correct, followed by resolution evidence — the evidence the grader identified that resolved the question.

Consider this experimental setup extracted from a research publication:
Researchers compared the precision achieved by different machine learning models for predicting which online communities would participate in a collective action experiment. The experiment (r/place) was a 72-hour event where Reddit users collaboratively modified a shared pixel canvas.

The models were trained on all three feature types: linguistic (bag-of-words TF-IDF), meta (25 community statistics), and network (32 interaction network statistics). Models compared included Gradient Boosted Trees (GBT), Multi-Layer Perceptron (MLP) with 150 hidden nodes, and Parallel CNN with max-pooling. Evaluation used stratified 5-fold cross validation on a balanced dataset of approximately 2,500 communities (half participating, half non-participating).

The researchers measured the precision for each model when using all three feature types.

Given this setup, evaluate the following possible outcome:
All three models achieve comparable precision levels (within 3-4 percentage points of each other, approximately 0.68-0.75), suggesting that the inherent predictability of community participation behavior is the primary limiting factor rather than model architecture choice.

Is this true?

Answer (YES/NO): NO